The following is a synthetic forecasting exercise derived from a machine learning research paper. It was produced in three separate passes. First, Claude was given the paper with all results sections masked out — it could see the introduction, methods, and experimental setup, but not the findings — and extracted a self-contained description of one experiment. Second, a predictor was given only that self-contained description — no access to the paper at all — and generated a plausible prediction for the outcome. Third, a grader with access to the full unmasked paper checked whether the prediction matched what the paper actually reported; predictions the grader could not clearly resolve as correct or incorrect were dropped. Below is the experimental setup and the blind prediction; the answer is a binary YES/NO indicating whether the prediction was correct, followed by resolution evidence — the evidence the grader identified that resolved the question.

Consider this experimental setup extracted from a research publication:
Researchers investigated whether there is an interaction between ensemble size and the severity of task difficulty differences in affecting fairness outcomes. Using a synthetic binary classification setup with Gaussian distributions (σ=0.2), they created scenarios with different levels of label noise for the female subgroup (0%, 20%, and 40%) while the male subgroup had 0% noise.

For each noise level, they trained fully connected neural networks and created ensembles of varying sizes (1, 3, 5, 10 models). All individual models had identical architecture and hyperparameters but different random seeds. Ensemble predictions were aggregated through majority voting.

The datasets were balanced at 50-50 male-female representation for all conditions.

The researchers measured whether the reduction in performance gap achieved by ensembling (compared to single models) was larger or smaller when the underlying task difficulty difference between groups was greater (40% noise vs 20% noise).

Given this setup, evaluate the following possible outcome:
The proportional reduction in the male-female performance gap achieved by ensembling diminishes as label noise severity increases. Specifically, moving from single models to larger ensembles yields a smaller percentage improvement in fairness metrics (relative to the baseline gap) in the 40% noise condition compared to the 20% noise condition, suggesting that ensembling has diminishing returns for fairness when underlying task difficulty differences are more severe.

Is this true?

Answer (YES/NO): NO